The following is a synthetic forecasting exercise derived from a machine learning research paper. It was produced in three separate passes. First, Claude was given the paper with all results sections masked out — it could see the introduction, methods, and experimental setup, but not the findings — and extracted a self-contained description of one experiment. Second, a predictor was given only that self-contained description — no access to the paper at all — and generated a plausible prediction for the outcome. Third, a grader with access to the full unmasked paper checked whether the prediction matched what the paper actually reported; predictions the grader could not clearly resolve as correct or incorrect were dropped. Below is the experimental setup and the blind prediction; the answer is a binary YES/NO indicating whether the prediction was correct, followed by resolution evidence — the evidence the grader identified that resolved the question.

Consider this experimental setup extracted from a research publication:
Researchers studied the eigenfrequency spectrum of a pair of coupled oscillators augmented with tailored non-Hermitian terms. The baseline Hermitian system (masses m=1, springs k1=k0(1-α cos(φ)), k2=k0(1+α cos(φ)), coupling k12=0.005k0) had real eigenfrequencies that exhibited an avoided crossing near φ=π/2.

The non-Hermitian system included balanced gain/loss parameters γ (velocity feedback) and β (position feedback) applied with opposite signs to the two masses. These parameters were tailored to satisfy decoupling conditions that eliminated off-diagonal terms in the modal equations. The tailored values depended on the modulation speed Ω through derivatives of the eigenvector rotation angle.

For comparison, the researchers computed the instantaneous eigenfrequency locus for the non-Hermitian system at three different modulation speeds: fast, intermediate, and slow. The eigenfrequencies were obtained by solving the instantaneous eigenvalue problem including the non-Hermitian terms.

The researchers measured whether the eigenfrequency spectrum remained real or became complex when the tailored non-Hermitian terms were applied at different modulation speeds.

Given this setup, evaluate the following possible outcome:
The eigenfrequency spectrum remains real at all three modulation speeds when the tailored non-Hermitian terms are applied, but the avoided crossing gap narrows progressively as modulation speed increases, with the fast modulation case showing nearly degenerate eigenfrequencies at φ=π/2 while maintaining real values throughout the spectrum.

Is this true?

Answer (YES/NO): NO